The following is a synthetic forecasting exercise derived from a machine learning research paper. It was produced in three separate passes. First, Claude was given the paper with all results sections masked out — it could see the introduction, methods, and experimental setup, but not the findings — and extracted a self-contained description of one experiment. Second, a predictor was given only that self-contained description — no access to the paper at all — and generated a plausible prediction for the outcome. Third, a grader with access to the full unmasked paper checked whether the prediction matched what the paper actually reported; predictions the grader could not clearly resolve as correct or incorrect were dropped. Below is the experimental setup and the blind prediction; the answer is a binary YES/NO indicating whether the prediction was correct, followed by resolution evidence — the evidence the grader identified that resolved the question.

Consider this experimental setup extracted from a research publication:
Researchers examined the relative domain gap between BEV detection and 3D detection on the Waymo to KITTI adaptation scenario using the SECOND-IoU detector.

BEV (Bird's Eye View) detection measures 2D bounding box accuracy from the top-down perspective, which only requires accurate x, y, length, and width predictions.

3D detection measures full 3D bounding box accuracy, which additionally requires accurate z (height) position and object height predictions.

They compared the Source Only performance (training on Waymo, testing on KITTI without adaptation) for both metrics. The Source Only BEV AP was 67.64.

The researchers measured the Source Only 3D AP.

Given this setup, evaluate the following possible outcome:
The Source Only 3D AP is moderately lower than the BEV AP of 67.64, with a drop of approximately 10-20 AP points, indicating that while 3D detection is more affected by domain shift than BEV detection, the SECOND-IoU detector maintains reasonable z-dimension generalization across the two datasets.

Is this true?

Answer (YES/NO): NO